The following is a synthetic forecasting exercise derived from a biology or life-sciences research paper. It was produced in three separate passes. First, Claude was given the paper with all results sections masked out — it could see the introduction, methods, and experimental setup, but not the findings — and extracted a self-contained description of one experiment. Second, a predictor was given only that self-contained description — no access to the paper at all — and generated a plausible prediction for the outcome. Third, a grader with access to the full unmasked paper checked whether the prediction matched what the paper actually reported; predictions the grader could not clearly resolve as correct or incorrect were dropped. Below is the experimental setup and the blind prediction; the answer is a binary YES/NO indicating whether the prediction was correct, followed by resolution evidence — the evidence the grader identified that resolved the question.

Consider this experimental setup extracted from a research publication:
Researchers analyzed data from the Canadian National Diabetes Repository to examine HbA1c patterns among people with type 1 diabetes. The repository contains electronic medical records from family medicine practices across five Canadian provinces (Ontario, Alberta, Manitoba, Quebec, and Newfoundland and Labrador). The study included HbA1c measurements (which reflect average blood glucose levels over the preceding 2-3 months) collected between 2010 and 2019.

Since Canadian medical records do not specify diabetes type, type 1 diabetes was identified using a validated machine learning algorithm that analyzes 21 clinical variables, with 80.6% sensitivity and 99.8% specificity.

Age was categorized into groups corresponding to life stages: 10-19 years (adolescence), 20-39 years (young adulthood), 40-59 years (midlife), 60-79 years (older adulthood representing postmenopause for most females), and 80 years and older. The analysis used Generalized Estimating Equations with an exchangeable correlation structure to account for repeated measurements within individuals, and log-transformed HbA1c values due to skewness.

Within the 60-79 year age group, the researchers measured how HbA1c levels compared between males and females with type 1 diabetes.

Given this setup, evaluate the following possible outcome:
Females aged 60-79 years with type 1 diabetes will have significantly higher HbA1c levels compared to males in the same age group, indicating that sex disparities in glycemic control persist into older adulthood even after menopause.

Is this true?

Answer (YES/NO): NO